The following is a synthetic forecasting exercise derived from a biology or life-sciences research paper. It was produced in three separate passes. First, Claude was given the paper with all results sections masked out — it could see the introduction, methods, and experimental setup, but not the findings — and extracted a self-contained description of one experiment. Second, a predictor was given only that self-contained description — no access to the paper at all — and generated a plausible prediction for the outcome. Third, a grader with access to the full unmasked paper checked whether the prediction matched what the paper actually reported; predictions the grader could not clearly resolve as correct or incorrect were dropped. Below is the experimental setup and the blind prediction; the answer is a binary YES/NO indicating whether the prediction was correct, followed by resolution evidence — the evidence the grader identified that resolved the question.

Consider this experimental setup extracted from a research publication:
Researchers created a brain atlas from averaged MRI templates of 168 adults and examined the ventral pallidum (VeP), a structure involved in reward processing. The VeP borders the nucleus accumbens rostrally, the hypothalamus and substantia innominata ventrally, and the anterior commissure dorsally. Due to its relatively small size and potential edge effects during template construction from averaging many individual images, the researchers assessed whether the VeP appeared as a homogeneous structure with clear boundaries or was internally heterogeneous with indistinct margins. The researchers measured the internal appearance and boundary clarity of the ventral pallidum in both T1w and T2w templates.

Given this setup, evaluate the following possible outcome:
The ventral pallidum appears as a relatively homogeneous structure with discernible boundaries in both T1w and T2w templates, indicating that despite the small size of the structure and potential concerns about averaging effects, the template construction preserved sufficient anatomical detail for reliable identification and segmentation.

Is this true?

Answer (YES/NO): NO